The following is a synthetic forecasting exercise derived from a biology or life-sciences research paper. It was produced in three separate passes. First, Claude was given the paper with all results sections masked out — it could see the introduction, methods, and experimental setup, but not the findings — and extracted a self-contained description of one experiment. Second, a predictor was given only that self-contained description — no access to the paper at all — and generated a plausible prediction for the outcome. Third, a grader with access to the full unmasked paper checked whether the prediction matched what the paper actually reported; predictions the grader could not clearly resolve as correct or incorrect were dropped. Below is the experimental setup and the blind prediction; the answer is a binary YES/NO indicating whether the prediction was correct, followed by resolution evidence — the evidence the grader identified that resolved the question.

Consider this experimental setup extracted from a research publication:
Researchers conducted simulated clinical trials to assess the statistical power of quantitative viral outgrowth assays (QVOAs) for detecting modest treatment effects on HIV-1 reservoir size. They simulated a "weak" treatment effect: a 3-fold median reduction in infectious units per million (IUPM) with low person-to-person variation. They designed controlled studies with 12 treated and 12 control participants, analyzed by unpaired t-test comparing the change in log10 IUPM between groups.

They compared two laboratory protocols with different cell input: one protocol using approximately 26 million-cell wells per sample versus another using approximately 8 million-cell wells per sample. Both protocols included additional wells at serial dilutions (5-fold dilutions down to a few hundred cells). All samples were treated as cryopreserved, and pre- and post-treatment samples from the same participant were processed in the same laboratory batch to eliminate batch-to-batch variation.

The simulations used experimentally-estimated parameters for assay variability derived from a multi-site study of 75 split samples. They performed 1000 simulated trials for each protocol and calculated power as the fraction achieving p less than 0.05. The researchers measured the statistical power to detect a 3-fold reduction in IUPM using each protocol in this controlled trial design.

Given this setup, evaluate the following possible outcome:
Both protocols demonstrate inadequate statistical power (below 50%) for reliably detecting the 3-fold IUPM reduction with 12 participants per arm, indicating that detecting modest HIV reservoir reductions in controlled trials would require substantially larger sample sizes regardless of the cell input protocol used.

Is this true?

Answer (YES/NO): NO